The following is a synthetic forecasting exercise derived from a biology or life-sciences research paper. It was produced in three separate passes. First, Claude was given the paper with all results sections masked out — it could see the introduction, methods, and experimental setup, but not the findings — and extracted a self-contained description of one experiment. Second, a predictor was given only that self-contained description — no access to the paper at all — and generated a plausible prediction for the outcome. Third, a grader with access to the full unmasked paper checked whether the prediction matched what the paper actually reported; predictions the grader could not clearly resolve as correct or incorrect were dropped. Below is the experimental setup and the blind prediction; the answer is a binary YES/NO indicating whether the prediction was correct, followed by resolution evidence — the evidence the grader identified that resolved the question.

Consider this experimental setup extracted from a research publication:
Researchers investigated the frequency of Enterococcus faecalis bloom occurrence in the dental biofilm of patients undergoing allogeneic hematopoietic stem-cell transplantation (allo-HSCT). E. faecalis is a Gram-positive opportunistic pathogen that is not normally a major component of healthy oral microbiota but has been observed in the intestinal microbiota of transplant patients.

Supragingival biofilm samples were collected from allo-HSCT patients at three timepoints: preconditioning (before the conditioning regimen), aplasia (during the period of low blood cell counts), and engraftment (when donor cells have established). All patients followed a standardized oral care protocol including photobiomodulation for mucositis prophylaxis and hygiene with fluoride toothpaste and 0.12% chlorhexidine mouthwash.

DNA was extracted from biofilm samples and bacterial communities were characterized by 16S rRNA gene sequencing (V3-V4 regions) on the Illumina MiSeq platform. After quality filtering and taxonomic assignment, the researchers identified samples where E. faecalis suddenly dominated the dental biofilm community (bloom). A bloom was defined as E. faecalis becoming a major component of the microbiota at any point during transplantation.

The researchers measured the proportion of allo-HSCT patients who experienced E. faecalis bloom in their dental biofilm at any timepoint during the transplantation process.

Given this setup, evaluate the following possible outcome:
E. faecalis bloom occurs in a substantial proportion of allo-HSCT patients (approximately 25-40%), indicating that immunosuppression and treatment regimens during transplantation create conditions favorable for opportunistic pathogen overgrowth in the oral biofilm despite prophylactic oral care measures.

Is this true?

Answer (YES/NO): NO